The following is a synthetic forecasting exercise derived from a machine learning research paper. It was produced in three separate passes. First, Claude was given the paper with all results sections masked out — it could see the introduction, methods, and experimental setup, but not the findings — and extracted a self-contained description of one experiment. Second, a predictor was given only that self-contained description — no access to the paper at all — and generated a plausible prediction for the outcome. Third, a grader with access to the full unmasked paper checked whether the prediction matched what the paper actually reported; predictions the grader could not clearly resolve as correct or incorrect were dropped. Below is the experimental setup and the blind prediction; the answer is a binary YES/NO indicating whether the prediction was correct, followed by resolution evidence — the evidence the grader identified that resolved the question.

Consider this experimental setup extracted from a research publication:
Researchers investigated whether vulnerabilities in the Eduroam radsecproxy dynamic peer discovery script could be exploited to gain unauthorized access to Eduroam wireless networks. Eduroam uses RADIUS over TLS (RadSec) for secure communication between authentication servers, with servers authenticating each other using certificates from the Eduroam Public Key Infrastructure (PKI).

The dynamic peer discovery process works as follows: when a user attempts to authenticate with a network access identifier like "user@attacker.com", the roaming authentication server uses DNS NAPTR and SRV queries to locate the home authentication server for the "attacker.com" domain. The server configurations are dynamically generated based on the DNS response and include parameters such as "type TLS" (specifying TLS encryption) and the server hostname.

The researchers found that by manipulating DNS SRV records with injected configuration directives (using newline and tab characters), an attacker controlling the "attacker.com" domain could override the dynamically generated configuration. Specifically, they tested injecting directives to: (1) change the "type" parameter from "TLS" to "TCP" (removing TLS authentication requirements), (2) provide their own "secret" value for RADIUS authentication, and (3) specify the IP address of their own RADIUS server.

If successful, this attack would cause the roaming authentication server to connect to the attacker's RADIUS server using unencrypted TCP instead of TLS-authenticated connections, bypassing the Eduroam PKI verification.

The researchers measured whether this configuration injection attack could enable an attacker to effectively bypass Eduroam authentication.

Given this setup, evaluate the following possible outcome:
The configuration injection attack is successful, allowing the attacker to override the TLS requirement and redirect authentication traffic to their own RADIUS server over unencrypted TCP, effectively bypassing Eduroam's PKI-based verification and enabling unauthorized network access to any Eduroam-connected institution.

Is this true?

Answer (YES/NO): YES